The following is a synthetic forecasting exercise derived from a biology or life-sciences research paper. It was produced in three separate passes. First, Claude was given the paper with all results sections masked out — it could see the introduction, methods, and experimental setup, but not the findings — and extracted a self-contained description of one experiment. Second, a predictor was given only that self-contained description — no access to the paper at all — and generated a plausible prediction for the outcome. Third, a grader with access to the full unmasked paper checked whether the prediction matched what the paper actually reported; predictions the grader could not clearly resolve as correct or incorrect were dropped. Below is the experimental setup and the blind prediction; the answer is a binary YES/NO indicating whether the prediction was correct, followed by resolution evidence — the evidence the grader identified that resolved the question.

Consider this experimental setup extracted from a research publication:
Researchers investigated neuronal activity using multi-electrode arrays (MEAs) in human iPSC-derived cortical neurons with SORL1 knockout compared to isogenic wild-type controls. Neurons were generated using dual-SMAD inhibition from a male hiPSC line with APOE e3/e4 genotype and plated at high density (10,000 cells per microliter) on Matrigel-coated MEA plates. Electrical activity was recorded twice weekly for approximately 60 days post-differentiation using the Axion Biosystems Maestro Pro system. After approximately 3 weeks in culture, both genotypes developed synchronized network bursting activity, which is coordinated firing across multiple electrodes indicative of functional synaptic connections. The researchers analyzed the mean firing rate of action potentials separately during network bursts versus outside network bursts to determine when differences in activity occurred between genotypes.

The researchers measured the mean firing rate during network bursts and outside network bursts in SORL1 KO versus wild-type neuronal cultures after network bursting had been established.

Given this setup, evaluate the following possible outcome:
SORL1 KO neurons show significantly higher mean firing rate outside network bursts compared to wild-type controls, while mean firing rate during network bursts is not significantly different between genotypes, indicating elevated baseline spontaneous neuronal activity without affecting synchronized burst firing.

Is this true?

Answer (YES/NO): NO